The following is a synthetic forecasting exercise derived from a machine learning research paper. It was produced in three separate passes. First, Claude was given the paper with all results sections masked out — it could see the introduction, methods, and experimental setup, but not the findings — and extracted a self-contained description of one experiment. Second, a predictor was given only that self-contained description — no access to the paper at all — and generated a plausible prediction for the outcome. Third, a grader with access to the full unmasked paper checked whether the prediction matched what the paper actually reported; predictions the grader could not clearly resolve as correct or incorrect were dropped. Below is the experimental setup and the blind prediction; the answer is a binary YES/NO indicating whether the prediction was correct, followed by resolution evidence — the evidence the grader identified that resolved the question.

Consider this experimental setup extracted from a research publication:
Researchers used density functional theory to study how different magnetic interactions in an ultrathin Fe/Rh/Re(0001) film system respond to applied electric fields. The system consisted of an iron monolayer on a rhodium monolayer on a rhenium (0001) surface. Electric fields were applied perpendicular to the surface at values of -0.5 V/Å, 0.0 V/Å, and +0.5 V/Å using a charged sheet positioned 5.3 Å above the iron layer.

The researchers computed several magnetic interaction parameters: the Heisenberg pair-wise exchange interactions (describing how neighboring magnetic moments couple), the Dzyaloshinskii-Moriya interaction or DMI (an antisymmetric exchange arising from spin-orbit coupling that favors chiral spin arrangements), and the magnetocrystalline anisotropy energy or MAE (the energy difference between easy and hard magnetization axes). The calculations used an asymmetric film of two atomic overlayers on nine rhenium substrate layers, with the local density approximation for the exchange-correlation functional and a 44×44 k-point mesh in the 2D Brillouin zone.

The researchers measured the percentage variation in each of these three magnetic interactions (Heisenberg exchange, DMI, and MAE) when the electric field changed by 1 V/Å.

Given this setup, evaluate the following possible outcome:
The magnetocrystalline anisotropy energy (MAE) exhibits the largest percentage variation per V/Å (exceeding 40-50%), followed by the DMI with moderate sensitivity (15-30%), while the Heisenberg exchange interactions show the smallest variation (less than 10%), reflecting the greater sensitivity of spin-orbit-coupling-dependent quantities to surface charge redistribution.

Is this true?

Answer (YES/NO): NO